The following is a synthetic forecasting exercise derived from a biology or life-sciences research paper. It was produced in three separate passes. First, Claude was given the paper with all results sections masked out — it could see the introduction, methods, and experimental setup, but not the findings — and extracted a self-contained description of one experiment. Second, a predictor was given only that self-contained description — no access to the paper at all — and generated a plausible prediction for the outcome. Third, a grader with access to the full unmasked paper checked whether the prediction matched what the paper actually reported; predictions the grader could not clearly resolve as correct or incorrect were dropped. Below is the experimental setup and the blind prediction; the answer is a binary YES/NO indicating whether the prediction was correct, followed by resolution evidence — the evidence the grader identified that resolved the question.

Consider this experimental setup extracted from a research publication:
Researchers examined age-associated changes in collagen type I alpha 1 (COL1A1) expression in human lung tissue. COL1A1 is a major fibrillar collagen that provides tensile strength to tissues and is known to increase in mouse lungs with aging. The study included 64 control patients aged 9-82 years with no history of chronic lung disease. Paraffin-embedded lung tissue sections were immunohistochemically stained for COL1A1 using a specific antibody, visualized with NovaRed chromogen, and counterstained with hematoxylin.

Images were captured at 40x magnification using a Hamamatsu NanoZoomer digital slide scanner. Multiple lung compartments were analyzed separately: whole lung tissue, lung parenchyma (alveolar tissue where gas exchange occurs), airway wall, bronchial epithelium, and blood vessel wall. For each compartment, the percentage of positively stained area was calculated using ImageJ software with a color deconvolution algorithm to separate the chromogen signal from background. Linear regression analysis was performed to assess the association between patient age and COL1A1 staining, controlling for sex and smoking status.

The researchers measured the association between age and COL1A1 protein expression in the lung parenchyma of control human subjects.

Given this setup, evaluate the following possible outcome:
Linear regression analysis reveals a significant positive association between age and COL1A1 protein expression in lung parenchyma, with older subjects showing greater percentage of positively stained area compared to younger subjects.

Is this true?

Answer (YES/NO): NO